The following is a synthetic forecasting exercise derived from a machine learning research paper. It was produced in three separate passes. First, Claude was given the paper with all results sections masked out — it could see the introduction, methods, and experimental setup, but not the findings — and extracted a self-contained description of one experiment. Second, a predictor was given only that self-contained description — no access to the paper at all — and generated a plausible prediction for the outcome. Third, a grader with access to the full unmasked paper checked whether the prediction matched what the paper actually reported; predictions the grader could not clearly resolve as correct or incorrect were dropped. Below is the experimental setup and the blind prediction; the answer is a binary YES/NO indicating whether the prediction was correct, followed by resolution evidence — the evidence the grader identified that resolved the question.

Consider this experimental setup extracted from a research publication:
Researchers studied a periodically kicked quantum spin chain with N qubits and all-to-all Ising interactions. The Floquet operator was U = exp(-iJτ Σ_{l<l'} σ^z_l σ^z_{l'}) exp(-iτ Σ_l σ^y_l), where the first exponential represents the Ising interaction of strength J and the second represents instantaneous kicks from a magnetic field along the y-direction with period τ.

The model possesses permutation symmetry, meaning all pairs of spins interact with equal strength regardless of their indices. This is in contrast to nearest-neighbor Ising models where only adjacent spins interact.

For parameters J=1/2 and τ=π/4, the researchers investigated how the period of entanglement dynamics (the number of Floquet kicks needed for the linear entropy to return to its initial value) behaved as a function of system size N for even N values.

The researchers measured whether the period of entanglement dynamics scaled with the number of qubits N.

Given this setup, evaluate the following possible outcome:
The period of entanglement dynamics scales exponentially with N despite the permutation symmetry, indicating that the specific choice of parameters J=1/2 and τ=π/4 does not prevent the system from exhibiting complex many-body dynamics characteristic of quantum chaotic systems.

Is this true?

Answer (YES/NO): NO